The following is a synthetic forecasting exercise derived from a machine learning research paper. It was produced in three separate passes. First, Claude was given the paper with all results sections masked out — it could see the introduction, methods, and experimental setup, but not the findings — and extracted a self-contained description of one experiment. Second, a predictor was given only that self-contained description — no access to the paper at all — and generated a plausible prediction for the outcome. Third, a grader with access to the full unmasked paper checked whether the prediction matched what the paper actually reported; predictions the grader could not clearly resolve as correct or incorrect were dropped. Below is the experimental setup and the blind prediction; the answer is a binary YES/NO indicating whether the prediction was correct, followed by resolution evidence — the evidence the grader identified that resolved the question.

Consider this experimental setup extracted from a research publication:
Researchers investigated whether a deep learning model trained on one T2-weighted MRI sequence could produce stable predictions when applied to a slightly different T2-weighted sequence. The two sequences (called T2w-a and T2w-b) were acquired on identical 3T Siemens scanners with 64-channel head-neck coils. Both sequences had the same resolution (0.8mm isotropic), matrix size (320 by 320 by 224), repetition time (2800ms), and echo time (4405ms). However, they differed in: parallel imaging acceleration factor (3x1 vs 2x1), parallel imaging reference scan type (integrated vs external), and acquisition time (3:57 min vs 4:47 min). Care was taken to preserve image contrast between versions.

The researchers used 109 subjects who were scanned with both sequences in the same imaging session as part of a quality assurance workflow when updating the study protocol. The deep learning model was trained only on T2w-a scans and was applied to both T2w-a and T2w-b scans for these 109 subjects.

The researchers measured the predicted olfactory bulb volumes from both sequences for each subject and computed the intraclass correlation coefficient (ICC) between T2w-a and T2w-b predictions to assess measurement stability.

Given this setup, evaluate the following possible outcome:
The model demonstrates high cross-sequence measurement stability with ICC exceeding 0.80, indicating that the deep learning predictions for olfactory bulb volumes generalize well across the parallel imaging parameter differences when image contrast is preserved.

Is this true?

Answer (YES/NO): YES